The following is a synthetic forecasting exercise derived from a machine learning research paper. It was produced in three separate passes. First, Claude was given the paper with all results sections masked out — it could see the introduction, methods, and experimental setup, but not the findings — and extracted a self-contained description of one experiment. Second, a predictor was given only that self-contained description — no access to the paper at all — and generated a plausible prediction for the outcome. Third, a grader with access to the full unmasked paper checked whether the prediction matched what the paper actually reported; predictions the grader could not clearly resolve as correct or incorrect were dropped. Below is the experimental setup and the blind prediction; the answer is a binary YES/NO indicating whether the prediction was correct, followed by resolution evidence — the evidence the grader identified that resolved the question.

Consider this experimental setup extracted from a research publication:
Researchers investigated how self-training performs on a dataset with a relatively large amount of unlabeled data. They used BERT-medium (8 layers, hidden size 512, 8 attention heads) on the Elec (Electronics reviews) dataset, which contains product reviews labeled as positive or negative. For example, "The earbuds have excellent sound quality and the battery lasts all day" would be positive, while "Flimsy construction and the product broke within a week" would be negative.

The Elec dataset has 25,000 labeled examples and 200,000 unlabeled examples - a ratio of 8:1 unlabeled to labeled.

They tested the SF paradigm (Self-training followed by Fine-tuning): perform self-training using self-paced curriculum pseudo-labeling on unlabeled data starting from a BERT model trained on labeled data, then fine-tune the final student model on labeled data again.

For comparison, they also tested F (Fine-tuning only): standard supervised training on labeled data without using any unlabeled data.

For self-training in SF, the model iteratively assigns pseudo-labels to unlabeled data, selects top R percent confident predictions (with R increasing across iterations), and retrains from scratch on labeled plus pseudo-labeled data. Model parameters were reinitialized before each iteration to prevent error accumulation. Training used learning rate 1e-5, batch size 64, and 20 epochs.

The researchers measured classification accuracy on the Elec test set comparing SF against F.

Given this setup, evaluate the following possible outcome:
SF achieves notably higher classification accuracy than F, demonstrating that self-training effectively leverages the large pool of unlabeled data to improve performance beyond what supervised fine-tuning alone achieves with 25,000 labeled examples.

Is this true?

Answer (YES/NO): NO